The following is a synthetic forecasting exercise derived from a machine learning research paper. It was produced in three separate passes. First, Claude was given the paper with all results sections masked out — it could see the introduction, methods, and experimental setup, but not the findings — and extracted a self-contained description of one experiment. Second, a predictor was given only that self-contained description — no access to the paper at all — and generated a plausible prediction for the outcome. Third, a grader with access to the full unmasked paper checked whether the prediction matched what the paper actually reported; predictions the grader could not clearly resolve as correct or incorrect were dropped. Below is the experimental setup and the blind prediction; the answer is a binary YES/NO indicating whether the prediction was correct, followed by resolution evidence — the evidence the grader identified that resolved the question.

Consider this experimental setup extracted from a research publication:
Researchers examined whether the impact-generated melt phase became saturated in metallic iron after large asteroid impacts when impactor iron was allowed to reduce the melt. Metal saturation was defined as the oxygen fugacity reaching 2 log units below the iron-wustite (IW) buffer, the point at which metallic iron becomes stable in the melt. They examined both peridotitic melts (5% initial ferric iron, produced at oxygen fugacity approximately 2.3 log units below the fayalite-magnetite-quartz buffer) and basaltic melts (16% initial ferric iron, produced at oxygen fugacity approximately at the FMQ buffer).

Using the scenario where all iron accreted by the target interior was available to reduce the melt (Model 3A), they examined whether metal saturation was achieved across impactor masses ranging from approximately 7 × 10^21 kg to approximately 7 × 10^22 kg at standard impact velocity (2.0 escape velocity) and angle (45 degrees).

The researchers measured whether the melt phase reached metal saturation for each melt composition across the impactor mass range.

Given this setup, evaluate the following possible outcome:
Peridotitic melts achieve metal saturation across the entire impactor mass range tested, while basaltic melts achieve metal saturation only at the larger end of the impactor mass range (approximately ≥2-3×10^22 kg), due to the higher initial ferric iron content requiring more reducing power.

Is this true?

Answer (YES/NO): NO